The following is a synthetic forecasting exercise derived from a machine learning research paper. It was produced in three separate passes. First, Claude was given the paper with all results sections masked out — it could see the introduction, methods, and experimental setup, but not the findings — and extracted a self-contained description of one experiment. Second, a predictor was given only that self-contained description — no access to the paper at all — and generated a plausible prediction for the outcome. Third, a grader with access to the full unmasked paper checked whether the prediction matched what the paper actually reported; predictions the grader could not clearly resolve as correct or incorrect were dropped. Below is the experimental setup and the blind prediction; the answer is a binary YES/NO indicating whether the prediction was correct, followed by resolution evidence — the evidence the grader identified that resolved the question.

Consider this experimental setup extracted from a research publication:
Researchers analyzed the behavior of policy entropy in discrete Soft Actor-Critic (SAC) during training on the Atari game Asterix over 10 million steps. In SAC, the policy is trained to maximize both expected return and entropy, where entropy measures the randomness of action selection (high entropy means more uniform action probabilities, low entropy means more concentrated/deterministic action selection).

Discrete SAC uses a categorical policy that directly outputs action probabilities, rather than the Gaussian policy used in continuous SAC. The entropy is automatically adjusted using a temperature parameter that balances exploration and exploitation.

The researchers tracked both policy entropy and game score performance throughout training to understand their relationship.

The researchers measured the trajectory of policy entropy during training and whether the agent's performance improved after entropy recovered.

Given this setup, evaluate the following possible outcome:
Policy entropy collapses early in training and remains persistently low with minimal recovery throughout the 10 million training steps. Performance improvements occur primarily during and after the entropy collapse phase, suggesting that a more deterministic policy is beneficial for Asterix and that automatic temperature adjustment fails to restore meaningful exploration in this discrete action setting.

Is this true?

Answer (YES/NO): NO